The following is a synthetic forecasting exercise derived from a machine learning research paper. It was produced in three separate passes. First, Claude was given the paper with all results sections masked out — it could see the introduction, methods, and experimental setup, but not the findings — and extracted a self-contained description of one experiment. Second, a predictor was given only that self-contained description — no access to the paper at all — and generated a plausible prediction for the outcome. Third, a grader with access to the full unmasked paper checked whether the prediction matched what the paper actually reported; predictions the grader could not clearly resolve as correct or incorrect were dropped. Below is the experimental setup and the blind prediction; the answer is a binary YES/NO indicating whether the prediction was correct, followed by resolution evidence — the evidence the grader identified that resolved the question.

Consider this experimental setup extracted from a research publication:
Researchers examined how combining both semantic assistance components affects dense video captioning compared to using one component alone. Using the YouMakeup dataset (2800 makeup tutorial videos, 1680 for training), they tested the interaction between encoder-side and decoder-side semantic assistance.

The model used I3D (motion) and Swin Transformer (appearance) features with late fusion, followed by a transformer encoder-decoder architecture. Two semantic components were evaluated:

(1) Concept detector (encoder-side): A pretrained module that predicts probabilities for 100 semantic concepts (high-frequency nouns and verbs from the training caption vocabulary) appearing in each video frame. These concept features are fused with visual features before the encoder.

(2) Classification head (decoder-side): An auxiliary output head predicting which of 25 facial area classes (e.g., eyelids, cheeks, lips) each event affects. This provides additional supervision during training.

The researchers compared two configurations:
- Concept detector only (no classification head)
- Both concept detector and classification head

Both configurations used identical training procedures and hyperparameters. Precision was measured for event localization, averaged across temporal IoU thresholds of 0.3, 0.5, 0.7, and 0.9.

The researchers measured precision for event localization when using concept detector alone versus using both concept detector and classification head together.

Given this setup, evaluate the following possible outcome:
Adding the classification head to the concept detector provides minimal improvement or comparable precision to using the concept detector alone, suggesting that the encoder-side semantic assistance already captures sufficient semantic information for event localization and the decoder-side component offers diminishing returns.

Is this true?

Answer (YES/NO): NO